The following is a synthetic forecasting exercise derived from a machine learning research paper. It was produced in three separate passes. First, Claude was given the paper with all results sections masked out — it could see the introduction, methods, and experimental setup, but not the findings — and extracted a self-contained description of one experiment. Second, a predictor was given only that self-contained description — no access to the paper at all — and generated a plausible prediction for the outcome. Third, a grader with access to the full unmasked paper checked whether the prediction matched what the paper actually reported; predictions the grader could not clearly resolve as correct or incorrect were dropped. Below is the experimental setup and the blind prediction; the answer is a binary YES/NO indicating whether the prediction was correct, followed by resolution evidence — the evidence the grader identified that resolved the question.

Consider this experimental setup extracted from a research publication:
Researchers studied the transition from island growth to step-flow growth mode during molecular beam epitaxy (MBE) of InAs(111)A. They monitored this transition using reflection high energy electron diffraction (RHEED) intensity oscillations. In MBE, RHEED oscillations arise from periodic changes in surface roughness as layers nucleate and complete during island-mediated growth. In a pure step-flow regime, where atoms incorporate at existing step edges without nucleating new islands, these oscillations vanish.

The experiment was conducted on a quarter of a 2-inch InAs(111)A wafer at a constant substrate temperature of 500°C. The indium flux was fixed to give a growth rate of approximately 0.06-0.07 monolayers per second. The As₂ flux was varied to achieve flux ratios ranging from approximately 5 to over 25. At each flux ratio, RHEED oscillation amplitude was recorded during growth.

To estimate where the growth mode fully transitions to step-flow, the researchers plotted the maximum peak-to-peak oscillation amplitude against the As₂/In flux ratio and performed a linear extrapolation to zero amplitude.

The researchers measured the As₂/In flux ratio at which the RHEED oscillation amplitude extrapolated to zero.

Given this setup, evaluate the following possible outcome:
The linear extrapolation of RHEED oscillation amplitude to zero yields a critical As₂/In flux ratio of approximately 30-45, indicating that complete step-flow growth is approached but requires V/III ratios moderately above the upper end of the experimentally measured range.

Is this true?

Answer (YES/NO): NO